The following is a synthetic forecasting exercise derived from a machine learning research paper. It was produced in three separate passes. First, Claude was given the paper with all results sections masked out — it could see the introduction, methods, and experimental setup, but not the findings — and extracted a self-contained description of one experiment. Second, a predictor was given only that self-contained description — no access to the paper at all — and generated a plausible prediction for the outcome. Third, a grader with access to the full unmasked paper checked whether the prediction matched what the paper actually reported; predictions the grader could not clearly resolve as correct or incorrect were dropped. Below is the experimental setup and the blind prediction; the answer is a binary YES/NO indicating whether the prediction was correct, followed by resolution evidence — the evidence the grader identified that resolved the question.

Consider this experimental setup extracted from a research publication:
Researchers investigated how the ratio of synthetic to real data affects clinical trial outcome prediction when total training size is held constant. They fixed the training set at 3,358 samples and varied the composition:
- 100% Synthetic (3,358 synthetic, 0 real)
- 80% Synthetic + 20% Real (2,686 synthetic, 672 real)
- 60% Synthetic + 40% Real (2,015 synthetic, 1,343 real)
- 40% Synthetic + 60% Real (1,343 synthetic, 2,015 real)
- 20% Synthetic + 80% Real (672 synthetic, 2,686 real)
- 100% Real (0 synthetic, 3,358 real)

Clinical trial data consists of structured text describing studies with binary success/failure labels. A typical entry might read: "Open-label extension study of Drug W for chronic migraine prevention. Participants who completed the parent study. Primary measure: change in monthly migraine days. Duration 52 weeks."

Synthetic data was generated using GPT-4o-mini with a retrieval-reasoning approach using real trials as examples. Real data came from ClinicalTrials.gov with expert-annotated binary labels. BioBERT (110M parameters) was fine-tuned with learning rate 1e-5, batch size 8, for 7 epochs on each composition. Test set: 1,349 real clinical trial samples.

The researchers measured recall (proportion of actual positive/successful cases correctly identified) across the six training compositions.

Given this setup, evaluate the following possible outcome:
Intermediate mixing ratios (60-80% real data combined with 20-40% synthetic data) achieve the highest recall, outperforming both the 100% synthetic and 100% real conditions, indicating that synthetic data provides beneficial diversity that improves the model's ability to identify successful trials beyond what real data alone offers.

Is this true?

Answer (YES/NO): NO